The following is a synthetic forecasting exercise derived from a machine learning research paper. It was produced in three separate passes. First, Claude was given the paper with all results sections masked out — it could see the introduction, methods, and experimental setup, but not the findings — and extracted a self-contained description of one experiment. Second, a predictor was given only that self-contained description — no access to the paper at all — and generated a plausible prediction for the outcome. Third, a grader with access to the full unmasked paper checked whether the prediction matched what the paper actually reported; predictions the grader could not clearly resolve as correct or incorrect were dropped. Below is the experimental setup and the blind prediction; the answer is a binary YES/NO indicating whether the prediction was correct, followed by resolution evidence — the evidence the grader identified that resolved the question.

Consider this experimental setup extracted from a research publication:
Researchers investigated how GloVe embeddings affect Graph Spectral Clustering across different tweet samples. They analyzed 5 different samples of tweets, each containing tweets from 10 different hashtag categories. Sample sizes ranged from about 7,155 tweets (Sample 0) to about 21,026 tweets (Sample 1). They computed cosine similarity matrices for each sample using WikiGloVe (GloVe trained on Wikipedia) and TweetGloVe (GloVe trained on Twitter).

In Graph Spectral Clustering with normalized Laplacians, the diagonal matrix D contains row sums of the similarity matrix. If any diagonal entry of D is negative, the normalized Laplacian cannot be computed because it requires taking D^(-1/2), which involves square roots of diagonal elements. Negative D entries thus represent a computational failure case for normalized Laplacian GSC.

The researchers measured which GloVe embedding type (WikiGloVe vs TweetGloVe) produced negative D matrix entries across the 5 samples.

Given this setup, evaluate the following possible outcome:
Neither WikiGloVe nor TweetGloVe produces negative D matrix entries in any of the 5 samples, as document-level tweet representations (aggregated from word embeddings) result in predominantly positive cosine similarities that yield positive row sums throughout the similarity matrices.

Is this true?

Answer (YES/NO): NO